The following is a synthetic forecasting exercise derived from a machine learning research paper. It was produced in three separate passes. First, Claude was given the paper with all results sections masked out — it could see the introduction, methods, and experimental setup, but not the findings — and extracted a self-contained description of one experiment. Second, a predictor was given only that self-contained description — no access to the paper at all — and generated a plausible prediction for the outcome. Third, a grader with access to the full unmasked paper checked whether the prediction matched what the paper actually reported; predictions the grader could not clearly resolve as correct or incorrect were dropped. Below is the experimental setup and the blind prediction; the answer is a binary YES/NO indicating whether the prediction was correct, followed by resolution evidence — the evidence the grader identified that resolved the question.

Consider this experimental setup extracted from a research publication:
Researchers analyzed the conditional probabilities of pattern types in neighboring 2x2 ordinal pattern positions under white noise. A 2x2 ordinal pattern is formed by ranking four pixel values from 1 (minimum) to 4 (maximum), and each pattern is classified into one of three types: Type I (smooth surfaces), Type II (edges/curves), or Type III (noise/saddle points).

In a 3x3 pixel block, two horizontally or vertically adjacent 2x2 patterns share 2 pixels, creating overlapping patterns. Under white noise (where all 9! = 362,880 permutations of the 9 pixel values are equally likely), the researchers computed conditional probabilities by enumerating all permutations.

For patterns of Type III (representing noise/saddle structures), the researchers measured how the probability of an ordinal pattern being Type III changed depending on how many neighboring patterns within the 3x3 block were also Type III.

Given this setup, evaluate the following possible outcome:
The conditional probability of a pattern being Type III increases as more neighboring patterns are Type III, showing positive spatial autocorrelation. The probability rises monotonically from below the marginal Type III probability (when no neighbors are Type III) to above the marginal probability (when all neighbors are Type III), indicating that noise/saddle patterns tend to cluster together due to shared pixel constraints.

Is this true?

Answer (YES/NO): NO